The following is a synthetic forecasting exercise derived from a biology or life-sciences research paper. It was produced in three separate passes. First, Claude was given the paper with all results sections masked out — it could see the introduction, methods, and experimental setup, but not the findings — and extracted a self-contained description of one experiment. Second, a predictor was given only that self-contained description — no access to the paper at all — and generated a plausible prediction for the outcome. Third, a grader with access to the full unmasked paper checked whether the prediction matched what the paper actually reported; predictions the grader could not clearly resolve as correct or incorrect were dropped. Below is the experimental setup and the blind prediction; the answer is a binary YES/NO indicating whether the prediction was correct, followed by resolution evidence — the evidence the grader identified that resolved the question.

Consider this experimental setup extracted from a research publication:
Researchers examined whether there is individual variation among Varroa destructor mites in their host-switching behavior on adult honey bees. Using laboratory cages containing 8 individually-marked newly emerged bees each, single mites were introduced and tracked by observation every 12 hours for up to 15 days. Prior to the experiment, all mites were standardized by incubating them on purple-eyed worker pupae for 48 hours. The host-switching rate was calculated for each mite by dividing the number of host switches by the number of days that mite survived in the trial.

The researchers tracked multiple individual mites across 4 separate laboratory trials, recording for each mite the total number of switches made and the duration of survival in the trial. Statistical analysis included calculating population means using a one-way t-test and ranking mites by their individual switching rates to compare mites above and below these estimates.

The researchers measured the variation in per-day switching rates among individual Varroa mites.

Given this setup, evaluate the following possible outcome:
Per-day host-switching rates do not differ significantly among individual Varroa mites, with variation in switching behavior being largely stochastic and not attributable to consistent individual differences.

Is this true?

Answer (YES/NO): NO